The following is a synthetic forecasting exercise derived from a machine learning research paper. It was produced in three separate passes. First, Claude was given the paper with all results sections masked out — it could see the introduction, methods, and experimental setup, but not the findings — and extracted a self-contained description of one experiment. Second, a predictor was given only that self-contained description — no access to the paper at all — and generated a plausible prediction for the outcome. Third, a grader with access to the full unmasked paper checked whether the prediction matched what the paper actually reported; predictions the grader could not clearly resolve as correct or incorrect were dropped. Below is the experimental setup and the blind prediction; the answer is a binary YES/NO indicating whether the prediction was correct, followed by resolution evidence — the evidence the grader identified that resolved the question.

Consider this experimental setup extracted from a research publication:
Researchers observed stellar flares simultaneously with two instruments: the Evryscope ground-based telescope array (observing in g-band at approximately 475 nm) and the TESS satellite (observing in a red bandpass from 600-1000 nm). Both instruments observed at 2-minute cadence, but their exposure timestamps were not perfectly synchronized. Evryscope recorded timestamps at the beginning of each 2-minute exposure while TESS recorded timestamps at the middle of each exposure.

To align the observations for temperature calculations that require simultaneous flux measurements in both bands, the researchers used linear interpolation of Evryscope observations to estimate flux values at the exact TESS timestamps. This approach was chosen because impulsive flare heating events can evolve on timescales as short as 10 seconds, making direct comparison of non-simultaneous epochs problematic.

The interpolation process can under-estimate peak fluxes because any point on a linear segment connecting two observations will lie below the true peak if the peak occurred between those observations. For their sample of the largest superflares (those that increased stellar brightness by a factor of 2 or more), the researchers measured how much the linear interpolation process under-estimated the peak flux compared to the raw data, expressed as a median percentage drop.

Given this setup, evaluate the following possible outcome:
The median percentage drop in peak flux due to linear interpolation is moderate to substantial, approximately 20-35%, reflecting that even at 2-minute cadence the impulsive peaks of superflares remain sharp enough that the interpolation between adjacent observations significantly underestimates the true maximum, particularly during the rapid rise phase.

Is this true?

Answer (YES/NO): NO